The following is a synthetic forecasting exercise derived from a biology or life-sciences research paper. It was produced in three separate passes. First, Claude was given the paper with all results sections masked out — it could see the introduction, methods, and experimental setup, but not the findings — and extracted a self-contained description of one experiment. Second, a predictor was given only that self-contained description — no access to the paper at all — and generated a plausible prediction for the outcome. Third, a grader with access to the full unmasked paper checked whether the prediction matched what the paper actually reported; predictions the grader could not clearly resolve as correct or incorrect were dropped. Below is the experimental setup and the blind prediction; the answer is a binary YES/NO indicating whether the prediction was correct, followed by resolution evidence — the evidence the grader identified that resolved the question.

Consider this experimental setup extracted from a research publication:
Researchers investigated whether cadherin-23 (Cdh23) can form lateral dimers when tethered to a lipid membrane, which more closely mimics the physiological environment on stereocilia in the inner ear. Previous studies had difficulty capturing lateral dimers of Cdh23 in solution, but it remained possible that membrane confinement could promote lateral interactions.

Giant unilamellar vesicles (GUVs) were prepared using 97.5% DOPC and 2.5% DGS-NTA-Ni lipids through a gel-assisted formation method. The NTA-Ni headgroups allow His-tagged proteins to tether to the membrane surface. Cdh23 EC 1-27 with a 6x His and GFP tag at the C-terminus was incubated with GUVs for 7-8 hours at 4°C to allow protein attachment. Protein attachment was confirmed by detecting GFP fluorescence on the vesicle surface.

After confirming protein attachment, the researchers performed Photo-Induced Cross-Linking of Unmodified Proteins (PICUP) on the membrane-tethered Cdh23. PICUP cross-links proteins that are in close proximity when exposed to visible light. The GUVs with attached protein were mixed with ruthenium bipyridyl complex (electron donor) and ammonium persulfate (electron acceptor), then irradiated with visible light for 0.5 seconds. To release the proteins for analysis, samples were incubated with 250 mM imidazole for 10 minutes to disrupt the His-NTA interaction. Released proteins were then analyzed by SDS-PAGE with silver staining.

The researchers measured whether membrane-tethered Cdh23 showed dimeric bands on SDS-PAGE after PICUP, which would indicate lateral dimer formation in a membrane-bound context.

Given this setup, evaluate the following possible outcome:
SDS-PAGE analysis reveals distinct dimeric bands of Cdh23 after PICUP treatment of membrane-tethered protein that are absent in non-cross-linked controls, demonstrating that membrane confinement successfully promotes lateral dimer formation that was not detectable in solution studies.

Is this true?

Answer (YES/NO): NO